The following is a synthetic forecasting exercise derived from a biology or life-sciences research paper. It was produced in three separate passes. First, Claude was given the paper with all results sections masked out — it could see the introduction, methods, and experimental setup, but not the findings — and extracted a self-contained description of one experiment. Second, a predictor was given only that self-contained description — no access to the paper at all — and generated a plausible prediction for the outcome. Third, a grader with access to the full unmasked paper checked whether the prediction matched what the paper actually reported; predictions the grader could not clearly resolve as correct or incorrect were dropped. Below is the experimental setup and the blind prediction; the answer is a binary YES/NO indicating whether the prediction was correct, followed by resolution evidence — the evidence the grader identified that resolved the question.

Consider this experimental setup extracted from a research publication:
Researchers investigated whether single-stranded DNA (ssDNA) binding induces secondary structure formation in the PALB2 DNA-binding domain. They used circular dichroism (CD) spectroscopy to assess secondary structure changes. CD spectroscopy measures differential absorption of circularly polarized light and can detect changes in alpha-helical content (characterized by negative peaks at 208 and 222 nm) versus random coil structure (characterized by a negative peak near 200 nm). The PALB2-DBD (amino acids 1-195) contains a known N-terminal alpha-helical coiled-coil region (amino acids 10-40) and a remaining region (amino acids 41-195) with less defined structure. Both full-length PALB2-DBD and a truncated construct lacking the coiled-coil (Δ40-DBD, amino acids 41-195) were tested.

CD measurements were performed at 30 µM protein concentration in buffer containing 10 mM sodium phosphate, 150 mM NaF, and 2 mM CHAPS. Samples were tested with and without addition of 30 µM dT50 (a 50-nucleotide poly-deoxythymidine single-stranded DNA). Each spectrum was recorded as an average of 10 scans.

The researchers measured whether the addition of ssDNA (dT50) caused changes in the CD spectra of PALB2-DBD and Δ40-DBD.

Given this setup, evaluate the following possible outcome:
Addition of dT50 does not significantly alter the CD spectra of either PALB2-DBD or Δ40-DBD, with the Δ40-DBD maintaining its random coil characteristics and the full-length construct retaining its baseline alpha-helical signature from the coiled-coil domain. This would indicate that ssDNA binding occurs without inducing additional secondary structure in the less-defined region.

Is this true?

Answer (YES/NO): YES